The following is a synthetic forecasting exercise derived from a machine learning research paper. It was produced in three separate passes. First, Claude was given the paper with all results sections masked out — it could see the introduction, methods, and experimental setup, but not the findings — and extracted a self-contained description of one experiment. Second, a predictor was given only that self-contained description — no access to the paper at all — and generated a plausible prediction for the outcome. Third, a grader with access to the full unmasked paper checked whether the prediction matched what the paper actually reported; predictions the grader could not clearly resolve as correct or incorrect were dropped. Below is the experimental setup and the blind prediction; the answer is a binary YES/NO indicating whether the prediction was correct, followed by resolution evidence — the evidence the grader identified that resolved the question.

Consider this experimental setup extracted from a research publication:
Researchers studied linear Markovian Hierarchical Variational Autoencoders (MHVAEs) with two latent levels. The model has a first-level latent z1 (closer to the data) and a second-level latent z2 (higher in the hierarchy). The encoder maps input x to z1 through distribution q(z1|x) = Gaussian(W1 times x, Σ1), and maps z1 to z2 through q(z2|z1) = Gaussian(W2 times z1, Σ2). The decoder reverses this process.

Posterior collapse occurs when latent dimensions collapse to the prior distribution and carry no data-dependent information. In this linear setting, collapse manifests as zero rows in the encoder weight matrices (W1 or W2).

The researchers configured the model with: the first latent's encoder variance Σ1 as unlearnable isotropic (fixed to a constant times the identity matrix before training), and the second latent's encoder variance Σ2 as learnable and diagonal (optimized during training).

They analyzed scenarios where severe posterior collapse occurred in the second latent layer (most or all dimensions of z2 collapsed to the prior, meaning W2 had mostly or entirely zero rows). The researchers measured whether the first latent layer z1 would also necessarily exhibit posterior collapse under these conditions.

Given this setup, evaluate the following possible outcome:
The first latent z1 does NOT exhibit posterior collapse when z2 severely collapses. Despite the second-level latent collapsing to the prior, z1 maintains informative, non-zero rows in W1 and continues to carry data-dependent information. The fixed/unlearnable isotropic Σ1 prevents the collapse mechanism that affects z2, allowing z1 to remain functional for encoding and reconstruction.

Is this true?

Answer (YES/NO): YES